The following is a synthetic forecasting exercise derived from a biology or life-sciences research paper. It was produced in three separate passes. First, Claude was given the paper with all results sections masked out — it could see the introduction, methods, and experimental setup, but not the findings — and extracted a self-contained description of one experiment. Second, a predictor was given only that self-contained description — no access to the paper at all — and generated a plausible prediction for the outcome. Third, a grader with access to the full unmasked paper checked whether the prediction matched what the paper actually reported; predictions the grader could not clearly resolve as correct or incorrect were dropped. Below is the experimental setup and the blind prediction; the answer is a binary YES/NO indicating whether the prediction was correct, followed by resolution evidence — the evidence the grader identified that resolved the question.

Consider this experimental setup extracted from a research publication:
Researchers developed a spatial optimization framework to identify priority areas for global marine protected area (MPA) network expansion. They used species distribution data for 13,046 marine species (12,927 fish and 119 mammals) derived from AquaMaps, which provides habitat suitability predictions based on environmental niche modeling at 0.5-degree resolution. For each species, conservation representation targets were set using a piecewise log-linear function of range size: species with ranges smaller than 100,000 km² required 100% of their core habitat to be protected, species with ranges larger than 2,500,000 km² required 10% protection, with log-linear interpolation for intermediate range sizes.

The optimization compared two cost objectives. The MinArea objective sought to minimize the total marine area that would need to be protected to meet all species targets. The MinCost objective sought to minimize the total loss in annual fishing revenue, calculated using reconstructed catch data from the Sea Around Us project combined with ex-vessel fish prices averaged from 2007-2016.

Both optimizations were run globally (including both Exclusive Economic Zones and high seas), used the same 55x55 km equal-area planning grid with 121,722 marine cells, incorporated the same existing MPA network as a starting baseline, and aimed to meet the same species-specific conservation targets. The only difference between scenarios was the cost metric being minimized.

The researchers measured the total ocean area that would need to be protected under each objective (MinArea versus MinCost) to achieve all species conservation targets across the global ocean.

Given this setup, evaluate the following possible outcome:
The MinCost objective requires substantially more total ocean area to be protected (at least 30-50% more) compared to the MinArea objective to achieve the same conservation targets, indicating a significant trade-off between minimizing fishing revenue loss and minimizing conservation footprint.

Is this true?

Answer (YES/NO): YES